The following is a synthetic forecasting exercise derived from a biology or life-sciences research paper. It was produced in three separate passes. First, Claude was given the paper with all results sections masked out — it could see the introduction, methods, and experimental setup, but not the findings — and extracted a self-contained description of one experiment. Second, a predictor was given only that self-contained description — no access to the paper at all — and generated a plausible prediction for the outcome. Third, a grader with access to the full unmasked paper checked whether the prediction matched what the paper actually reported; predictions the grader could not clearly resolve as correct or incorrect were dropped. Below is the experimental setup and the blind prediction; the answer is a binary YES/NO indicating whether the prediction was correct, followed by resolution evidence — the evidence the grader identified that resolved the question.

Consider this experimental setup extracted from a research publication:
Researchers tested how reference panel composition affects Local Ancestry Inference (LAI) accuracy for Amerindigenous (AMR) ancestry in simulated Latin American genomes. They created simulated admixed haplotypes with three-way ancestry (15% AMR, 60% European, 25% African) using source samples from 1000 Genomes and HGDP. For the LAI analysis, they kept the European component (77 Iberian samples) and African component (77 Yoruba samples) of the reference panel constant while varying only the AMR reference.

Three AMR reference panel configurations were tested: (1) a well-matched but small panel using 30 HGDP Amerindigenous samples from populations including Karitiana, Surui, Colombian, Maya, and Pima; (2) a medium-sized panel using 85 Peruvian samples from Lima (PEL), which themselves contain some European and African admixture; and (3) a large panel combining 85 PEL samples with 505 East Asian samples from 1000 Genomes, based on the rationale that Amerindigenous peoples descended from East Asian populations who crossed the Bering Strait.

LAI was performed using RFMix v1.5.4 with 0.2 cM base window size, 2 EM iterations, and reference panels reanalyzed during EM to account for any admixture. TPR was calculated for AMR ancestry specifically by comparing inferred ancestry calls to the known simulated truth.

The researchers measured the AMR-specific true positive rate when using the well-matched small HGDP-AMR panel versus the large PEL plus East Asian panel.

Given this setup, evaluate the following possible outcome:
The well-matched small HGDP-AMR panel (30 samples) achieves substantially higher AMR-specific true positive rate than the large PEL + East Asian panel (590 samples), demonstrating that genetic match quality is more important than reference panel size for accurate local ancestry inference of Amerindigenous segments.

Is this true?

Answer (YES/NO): NO